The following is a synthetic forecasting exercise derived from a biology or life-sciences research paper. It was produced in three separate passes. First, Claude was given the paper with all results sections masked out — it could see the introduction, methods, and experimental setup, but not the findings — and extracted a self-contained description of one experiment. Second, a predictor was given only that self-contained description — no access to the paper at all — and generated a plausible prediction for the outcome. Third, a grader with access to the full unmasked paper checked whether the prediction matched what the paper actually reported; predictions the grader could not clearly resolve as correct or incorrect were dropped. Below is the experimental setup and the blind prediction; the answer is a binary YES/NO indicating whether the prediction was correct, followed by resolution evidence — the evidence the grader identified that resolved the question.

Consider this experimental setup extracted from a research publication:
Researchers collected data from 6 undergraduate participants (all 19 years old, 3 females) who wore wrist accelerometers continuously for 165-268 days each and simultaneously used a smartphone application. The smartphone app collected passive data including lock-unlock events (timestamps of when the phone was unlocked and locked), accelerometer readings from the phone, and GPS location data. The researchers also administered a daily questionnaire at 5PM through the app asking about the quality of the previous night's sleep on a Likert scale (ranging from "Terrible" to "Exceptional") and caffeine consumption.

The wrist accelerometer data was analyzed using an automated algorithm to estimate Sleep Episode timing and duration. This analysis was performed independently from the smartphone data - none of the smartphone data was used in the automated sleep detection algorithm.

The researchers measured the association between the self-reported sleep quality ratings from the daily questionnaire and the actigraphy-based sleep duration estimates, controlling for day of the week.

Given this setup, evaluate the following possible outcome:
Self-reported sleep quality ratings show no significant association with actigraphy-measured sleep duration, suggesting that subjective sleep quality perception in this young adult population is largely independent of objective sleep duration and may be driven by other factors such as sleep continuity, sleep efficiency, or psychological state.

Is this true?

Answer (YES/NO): NO